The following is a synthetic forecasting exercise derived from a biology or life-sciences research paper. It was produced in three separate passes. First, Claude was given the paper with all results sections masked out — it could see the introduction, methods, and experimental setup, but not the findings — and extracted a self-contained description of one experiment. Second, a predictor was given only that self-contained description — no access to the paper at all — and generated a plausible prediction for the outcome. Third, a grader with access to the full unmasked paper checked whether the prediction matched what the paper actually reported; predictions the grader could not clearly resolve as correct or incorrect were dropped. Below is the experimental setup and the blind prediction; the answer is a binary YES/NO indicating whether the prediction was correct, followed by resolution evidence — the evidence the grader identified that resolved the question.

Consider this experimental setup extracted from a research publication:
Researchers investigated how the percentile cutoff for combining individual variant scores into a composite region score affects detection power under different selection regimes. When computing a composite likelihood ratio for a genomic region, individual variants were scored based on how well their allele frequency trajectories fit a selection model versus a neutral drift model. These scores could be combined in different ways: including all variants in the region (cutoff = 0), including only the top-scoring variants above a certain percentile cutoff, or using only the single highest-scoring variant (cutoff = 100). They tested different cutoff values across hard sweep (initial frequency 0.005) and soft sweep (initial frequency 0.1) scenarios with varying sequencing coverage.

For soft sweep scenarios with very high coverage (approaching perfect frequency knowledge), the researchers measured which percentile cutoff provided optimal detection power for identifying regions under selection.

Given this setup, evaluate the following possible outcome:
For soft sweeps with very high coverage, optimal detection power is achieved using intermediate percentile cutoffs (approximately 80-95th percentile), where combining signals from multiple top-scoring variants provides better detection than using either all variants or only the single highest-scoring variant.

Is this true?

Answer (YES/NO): NO